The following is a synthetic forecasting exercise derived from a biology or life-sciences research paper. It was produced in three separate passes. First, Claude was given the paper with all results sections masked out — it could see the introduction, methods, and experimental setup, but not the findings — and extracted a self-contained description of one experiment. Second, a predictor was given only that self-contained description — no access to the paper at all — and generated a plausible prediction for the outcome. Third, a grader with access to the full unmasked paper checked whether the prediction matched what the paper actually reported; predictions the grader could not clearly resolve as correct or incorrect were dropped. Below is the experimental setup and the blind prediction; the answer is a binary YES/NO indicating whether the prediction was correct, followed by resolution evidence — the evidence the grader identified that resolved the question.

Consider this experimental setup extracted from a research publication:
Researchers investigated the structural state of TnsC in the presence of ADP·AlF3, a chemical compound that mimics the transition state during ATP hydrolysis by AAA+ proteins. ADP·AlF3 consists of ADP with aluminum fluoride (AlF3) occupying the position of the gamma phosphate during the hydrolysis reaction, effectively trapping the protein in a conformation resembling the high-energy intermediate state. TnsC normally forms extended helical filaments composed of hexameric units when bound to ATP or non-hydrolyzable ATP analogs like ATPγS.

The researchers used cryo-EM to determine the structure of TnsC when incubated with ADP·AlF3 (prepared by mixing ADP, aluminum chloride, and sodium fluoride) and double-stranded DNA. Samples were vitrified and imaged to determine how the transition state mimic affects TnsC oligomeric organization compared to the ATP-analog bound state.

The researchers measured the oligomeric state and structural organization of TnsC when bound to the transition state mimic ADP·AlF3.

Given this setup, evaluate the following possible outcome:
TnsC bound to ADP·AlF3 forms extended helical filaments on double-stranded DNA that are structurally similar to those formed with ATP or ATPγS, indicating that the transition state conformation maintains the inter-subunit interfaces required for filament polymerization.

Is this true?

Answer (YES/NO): NO